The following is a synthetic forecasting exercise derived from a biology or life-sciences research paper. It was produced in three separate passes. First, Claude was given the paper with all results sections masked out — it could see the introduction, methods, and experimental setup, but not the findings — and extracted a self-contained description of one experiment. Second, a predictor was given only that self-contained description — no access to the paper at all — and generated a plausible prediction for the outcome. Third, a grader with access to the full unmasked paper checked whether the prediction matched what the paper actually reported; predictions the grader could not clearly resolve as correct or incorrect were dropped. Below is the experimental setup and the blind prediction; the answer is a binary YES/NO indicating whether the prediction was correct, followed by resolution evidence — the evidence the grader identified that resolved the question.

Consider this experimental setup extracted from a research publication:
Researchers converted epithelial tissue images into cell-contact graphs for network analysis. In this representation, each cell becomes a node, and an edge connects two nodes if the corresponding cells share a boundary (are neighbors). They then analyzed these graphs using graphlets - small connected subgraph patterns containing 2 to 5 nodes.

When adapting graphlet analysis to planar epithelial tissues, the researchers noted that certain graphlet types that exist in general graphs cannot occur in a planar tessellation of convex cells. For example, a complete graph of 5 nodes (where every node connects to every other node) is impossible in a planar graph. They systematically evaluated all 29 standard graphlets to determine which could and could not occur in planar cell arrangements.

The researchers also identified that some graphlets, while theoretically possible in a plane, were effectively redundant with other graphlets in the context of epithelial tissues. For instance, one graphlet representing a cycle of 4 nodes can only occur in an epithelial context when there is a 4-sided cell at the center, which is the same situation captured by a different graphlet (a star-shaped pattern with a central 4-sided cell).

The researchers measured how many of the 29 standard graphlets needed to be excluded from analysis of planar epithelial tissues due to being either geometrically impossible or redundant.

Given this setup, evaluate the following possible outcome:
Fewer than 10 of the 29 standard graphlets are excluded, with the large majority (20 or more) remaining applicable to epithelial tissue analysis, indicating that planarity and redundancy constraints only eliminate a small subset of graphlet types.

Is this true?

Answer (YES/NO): YES